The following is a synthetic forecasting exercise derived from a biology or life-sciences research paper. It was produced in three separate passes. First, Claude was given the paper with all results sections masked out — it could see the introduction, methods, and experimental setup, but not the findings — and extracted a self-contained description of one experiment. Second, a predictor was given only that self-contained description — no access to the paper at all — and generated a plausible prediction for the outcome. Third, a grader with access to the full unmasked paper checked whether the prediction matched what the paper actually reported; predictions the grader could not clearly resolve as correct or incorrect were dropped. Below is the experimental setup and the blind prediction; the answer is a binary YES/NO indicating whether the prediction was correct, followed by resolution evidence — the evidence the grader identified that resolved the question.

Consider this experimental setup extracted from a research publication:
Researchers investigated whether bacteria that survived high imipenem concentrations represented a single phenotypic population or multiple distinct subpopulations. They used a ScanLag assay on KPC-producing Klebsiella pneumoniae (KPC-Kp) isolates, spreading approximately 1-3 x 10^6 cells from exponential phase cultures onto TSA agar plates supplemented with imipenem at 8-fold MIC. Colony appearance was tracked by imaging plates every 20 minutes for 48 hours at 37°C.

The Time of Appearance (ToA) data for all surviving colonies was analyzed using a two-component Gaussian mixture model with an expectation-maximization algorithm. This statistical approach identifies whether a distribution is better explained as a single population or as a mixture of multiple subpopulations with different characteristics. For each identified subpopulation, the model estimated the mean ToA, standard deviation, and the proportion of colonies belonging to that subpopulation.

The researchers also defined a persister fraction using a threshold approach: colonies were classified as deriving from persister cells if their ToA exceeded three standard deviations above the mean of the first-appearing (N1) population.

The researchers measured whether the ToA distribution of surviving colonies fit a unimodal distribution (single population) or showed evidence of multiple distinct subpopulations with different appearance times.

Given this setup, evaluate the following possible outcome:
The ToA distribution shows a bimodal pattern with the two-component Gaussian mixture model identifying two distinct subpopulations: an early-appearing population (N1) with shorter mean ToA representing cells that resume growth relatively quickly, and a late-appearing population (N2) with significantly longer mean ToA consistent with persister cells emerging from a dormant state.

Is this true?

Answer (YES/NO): YES